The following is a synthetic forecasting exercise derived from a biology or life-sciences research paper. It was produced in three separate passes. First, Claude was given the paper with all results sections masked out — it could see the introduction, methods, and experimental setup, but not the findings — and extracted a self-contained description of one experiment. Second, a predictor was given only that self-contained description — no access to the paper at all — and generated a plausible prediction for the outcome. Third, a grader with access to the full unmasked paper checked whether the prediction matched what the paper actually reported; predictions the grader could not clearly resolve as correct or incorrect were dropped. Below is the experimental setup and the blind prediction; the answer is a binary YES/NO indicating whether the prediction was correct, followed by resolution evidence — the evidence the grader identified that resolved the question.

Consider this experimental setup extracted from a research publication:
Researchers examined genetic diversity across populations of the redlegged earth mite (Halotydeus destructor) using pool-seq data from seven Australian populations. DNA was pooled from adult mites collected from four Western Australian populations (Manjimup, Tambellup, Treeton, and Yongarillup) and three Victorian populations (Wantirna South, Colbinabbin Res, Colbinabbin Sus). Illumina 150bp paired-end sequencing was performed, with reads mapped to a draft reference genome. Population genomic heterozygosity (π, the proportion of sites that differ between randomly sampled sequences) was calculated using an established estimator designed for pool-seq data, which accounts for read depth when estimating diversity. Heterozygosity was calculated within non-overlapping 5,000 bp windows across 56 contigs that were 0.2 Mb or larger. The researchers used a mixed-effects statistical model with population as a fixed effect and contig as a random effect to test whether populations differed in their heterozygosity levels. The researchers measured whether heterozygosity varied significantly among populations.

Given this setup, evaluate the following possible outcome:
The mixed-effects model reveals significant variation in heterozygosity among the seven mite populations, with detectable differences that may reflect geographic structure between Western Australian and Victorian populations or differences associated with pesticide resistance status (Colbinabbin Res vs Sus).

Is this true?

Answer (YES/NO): YES